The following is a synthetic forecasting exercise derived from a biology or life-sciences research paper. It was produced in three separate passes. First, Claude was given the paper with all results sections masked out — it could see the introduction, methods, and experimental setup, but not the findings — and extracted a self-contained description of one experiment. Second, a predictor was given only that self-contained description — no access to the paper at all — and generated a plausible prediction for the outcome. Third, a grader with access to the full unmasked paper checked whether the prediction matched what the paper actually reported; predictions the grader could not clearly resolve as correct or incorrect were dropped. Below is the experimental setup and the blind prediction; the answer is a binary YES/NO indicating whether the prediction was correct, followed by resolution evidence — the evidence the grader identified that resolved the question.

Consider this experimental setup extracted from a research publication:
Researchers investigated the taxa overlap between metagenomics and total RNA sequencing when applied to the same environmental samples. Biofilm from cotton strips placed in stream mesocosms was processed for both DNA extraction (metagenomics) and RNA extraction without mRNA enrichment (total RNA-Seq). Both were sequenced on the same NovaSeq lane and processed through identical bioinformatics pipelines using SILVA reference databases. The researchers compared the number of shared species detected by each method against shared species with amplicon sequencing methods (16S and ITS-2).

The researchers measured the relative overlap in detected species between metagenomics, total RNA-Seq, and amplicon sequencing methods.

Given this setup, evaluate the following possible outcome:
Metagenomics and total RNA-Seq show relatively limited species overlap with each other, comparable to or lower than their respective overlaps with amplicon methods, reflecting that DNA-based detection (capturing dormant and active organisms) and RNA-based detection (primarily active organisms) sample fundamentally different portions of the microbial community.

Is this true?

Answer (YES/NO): NO